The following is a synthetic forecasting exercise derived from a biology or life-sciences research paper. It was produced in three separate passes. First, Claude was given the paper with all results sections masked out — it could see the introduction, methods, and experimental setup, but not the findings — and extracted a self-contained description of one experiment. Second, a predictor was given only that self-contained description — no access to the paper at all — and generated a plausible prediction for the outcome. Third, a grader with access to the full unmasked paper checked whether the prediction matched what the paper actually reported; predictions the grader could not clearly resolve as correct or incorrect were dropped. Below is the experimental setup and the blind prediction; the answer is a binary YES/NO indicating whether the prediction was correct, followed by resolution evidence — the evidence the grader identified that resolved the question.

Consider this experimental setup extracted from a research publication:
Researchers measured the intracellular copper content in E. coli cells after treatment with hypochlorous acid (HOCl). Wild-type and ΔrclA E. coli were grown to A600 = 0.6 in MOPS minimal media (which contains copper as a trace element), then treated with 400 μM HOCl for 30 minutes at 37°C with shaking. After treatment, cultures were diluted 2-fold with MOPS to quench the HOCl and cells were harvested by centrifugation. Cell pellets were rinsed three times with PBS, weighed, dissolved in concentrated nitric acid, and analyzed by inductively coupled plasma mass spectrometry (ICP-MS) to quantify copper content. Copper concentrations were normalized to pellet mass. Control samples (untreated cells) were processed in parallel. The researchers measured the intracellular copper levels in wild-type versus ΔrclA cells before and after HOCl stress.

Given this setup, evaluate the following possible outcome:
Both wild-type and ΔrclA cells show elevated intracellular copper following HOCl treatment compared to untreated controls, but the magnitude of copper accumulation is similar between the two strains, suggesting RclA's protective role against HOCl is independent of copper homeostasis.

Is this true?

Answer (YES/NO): NO